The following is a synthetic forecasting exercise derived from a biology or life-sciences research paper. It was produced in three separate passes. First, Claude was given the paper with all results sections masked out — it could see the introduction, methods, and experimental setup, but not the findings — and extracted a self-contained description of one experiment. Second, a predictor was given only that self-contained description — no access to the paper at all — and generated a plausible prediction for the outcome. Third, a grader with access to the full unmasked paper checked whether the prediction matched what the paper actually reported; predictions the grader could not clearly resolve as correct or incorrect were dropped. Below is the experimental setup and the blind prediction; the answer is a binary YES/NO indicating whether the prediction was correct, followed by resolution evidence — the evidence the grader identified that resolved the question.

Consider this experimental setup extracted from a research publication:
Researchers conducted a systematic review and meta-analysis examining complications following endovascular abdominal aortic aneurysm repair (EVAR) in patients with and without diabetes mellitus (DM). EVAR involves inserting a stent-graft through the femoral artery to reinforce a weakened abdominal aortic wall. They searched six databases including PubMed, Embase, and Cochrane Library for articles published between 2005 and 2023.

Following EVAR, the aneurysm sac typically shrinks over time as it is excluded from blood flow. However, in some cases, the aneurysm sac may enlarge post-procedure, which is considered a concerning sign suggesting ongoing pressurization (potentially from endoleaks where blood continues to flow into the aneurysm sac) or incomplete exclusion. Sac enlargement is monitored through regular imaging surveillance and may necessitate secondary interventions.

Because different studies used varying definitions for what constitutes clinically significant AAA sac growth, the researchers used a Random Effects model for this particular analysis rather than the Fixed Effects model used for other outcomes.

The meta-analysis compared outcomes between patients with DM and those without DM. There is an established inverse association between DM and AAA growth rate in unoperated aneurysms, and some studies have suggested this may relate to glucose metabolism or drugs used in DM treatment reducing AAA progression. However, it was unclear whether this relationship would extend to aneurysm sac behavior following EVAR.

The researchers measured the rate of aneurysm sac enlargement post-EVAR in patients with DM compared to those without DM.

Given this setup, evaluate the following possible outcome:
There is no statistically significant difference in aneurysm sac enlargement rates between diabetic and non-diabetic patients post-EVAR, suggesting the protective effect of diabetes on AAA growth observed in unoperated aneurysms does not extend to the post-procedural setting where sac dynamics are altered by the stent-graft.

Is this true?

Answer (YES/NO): NO